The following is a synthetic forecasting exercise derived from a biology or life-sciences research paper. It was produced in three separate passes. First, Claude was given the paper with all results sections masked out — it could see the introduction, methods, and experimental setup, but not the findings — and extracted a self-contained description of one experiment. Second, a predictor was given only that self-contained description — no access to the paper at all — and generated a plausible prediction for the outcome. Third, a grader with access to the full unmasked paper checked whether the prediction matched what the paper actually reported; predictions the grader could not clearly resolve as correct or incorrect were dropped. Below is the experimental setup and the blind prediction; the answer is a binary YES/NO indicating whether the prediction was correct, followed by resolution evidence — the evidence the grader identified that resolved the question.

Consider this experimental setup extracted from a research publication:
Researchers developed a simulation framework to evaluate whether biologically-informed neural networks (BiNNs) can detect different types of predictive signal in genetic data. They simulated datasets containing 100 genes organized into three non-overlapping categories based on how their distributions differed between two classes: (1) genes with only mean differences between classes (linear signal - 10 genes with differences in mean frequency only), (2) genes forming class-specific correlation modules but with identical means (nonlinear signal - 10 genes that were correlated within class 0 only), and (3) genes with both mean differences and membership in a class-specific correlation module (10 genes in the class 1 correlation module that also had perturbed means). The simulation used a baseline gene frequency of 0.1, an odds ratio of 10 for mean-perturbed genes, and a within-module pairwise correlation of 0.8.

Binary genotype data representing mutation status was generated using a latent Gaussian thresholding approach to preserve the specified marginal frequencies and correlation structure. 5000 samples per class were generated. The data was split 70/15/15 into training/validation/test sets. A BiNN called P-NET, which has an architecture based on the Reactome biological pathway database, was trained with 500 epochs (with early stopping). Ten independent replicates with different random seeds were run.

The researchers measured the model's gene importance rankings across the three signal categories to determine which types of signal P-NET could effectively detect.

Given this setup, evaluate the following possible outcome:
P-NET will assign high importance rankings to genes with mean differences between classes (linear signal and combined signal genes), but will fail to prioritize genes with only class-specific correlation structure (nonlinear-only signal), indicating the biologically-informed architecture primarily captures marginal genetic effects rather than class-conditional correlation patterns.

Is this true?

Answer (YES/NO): NO